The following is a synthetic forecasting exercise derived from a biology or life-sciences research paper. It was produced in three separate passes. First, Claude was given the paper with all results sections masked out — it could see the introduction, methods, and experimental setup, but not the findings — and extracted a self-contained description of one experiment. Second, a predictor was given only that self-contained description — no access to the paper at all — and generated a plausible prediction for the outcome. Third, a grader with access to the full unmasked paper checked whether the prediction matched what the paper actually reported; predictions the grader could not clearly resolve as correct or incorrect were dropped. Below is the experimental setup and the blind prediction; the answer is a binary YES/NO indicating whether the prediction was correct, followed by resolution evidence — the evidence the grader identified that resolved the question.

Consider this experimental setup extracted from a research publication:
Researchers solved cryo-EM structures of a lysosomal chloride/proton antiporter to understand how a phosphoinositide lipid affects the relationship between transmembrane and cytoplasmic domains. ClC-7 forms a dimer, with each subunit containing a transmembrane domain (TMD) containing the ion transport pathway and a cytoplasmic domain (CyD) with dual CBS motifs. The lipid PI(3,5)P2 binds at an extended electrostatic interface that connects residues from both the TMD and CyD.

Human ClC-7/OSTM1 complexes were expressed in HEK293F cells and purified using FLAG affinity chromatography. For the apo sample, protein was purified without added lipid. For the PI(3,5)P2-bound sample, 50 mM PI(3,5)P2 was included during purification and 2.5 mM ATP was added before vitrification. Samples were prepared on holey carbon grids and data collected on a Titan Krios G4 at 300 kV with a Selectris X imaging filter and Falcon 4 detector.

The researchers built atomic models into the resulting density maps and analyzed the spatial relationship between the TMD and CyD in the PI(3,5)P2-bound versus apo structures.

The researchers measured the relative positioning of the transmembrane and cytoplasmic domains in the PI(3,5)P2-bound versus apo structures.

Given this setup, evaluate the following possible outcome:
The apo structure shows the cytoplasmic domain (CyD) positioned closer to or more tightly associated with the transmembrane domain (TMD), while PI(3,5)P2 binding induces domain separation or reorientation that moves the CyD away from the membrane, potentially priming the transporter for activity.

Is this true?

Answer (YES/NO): NO